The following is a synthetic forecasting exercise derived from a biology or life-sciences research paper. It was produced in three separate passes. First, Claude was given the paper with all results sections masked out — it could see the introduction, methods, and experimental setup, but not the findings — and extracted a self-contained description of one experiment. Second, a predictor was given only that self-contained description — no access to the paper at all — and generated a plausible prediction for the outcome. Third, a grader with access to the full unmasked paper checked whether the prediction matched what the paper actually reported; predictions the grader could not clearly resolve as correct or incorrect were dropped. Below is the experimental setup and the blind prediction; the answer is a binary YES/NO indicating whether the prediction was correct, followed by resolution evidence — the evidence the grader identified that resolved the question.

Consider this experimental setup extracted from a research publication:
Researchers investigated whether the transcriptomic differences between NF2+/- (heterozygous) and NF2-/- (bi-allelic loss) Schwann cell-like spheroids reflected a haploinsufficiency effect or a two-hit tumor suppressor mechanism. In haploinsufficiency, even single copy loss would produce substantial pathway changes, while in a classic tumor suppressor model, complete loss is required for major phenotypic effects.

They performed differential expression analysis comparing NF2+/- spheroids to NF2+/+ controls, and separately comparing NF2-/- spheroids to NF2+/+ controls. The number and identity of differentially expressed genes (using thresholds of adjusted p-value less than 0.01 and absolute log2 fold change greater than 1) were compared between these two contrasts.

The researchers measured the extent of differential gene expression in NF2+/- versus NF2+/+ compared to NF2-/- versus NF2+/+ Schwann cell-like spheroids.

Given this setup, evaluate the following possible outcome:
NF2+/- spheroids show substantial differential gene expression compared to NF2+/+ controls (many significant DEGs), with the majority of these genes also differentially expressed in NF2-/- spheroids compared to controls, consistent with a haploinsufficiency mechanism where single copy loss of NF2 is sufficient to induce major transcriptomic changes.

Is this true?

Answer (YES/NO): NO